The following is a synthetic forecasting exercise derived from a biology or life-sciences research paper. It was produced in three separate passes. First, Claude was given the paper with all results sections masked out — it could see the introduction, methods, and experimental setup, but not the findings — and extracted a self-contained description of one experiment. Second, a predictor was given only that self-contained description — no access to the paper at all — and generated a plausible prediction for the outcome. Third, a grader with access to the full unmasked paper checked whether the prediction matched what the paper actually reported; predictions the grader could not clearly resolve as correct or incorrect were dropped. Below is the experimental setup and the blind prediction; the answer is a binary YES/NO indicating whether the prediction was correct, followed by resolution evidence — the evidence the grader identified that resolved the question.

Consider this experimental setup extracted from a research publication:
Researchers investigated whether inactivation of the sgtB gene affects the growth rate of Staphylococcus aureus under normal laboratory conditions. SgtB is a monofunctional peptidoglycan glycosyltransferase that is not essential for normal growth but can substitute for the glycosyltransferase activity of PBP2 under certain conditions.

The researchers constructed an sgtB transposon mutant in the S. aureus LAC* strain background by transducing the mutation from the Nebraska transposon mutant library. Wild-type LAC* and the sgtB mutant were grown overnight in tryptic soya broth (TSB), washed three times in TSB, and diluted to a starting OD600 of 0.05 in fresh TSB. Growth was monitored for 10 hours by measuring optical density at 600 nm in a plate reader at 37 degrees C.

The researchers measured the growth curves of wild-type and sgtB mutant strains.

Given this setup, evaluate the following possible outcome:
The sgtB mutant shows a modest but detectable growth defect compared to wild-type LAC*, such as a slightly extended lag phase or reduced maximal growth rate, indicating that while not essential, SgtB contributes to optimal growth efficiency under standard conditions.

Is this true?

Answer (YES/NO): NO